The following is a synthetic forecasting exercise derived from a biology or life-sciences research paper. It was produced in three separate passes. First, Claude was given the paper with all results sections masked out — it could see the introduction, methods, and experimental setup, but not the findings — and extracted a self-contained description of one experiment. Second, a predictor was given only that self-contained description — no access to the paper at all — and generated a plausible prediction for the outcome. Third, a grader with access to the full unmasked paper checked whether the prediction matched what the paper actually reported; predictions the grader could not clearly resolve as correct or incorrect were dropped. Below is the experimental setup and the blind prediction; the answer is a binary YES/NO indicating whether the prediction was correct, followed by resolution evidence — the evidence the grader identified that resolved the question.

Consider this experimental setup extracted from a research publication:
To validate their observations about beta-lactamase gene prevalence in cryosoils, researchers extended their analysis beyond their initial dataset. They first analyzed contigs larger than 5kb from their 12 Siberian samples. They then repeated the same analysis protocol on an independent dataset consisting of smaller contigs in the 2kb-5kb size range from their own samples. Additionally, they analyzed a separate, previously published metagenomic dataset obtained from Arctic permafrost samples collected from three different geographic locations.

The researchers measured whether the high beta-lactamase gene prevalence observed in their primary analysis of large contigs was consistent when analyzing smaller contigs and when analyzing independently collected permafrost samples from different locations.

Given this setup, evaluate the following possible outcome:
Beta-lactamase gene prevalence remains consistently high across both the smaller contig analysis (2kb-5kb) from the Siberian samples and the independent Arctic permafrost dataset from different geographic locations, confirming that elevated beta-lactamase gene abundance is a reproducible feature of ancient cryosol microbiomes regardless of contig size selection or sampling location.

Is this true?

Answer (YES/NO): YES